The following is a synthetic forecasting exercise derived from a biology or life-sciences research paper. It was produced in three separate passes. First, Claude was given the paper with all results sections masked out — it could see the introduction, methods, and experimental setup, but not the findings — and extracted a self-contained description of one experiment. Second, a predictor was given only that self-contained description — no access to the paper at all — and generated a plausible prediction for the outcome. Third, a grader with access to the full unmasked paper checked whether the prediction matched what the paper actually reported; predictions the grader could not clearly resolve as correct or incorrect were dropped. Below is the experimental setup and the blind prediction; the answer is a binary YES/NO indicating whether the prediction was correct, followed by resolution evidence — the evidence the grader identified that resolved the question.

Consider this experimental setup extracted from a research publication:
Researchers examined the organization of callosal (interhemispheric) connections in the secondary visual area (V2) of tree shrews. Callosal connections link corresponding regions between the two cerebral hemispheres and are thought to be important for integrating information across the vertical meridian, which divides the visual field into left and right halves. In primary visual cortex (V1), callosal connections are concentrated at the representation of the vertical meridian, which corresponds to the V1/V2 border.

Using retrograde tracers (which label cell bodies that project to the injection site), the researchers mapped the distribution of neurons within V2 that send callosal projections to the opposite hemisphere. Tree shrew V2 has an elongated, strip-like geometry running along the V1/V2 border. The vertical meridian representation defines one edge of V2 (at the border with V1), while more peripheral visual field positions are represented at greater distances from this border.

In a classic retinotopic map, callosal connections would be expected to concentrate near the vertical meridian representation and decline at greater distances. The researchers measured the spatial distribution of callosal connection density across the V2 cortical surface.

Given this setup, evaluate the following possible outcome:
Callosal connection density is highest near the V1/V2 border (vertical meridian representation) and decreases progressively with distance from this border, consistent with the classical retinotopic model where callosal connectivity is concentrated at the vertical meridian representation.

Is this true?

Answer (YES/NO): NO